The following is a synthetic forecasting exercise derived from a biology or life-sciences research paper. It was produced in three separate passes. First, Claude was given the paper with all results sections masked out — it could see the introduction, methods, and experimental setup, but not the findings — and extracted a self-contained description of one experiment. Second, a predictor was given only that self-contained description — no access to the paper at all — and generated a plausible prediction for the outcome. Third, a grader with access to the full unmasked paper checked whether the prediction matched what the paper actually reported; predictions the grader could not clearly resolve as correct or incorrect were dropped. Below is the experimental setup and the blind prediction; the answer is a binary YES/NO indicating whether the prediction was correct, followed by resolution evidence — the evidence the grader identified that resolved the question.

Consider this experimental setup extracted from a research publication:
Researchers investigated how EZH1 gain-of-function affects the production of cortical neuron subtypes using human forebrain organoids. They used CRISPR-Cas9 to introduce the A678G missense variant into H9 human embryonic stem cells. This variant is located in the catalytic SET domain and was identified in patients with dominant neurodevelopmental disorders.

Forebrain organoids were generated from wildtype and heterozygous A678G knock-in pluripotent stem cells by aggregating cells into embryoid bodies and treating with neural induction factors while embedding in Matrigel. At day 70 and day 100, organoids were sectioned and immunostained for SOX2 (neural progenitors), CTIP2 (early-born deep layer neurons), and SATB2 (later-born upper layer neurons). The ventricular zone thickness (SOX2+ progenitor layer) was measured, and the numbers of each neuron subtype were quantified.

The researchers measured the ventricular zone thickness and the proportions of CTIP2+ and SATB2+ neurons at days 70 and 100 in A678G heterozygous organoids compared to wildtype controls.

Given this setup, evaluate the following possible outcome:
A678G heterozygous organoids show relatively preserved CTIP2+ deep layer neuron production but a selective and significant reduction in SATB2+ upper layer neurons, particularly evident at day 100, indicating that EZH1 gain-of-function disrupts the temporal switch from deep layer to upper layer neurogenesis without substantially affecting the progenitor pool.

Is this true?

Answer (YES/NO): NO